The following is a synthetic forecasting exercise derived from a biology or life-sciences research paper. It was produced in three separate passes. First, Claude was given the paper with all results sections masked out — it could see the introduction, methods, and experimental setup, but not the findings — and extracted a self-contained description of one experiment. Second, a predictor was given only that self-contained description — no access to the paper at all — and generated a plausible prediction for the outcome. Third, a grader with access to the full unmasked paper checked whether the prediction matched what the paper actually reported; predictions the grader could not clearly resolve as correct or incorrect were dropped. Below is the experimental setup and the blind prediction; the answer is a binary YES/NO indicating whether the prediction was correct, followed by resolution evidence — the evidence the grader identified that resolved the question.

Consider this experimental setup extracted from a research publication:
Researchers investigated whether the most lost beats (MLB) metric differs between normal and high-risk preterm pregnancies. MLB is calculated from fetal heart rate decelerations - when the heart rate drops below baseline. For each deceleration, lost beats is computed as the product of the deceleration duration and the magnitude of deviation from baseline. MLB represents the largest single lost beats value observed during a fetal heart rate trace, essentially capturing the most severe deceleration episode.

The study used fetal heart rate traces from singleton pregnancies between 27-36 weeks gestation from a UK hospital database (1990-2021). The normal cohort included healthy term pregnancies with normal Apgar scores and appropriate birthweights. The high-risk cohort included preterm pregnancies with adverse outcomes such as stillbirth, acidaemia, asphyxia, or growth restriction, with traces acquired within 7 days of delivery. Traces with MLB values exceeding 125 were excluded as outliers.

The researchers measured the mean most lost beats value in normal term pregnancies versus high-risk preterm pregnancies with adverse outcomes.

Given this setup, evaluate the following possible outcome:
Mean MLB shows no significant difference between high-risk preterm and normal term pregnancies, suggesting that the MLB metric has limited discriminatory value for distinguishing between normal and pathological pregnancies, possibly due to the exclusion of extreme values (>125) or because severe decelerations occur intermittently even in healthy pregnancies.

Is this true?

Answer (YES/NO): NO